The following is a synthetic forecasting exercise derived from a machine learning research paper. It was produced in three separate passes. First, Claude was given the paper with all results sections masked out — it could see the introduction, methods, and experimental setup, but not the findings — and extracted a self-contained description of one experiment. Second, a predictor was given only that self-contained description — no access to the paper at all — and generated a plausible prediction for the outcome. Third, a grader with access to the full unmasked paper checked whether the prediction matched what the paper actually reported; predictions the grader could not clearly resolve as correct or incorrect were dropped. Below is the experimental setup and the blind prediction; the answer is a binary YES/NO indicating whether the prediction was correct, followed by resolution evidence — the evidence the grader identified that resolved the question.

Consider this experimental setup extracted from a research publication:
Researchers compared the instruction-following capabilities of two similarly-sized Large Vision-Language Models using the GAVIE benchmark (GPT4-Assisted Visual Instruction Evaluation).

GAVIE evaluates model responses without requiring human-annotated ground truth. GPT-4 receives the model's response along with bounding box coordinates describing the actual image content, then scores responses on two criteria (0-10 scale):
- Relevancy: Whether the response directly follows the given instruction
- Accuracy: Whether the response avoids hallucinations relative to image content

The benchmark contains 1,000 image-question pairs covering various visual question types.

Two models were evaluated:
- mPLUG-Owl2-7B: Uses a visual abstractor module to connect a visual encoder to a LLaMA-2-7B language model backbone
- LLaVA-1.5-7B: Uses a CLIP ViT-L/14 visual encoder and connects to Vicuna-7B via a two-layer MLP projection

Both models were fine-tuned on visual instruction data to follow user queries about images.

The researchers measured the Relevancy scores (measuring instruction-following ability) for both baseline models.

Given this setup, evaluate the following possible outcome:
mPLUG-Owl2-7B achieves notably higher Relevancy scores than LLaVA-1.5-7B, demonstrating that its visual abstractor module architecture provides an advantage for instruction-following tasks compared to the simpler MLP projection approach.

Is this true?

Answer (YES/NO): NO